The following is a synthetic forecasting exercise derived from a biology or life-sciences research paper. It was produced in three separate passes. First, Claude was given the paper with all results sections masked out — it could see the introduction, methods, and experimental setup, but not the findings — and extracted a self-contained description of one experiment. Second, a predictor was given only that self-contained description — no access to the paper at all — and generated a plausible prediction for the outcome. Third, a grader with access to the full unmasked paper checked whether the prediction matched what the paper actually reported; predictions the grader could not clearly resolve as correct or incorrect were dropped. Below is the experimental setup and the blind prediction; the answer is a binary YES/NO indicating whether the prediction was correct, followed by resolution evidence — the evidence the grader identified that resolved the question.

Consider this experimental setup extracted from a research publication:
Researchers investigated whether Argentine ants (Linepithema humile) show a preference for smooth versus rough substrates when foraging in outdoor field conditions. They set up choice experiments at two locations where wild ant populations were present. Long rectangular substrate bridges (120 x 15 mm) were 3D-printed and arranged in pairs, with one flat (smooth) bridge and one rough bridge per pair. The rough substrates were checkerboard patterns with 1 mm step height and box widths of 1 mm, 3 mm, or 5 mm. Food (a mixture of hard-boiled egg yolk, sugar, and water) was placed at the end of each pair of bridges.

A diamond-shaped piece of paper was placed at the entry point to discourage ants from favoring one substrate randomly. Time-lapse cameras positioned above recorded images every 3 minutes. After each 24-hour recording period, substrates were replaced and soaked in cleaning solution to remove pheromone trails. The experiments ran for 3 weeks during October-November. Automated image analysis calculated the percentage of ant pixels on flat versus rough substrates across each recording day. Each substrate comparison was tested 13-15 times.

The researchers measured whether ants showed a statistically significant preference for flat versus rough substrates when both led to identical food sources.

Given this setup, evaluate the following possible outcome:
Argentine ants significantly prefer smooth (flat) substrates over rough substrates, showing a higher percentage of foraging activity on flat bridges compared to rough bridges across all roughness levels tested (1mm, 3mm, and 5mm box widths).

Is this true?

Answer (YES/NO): NO